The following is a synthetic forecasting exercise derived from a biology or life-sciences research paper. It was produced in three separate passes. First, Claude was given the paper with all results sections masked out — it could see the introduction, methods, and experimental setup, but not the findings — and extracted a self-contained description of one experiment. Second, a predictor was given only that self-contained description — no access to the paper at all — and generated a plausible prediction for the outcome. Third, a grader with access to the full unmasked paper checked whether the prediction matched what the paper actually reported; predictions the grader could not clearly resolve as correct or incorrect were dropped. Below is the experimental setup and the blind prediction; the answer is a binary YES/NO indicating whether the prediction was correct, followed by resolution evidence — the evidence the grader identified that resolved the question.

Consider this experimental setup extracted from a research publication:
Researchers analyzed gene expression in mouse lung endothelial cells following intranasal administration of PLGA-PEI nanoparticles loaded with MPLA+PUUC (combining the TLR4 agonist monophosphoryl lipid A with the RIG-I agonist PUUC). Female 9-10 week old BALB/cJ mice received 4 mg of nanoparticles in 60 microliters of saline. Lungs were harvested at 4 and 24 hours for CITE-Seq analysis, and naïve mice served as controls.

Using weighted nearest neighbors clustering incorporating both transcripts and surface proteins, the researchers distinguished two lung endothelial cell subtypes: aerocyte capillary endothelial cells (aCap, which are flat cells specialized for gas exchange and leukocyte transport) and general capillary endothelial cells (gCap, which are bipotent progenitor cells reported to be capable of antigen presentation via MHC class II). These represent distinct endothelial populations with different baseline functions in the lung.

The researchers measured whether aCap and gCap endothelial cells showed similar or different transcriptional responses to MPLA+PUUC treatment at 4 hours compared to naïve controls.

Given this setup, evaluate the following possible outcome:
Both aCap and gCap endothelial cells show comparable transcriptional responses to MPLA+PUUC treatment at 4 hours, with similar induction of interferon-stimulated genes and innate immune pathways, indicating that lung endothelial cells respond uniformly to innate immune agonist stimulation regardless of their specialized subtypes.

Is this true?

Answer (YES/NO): NO